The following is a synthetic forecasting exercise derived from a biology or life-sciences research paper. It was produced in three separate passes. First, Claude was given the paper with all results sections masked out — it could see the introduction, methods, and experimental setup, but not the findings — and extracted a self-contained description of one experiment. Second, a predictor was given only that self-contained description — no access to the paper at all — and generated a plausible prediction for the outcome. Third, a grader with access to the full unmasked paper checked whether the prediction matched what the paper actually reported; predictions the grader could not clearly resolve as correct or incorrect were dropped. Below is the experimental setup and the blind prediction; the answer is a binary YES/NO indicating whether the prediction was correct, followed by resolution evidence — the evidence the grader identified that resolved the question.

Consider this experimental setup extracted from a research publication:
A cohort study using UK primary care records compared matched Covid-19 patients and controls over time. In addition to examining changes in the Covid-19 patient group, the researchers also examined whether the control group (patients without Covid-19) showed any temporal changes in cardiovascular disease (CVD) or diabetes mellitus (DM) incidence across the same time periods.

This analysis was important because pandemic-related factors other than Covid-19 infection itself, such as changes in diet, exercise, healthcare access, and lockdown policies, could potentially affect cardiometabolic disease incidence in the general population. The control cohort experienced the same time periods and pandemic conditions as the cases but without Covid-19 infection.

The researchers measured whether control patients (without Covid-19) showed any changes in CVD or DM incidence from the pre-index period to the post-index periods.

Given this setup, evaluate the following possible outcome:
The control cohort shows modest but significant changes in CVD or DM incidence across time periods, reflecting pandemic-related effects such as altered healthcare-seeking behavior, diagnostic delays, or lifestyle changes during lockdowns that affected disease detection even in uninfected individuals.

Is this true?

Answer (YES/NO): YES